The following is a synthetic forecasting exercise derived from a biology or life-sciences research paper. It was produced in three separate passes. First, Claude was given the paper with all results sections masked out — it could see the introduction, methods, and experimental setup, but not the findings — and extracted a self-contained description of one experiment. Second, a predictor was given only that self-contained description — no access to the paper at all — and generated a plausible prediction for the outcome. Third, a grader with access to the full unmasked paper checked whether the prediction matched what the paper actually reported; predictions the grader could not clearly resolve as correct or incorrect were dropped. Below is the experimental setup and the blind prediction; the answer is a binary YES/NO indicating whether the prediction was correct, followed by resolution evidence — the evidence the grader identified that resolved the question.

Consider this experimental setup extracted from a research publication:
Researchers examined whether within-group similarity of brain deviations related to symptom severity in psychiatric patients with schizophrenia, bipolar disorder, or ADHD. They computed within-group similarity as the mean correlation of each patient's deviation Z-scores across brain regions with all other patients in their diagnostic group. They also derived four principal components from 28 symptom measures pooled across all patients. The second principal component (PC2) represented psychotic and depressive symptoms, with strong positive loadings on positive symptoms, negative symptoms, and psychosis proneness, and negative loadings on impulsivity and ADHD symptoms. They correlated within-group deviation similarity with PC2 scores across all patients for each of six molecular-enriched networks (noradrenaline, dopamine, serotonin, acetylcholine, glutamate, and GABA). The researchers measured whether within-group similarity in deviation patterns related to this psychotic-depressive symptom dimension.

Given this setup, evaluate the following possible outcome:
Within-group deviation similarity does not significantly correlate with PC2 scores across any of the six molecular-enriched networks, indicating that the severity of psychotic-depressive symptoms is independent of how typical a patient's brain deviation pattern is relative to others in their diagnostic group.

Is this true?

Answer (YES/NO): NO